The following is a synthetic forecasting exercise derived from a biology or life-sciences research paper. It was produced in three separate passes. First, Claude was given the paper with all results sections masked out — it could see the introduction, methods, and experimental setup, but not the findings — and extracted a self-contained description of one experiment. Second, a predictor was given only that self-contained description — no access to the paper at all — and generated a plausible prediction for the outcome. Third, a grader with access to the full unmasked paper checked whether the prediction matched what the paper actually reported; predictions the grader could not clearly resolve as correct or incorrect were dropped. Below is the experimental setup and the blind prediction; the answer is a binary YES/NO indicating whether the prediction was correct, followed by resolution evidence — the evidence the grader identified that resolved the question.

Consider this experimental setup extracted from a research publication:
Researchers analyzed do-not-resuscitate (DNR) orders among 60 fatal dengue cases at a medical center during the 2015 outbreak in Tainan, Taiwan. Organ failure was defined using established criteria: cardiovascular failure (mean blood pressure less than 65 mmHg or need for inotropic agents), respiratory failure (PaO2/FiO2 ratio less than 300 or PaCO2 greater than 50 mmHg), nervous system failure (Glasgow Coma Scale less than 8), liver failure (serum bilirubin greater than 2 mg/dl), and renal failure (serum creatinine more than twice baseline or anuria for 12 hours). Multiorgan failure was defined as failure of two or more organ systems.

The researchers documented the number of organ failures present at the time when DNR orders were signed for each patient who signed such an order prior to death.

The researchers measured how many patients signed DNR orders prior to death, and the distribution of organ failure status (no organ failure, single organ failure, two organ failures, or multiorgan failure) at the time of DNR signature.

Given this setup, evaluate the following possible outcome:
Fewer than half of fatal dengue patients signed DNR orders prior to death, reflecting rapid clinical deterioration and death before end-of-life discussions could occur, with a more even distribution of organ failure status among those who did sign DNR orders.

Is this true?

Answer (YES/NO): NO